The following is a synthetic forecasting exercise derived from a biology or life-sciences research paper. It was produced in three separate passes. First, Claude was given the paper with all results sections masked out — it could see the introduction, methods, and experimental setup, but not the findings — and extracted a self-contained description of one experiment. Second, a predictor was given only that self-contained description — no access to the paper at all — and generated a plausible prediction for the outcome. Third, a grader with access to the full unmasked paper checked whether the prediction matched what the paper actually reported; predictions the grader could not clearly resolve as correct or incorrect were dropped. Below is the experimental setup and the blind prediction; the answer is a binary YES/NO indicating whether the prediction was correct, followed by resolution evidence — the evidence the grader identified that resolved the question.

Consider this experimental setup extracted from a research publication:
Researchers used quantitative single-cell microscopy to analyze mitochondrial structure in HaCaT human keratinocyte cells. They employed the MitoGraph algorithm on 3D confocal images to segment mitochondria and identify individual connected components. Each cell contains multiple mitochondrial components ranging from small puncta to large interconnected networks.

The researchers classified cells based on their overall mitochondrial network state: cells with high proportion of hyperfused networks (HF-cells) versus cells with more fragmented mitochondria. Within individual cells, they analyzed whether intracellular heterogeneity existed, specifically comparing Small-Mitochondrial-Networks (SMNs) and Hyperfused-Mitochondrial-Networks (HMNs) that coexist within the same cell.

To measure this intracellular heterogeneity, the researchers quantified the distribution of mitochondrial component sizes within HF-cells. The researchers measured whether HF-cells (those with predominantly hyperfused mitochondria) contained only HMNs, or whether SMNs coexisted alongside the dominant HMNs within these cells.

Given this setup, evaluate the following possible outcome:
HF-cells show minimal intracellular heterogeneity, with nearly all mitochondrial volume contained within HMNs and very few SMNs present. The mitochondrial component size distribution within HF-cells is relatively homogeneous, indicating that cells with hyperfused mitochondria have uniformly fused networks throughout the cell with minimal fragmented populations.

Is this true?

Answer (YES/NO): NO